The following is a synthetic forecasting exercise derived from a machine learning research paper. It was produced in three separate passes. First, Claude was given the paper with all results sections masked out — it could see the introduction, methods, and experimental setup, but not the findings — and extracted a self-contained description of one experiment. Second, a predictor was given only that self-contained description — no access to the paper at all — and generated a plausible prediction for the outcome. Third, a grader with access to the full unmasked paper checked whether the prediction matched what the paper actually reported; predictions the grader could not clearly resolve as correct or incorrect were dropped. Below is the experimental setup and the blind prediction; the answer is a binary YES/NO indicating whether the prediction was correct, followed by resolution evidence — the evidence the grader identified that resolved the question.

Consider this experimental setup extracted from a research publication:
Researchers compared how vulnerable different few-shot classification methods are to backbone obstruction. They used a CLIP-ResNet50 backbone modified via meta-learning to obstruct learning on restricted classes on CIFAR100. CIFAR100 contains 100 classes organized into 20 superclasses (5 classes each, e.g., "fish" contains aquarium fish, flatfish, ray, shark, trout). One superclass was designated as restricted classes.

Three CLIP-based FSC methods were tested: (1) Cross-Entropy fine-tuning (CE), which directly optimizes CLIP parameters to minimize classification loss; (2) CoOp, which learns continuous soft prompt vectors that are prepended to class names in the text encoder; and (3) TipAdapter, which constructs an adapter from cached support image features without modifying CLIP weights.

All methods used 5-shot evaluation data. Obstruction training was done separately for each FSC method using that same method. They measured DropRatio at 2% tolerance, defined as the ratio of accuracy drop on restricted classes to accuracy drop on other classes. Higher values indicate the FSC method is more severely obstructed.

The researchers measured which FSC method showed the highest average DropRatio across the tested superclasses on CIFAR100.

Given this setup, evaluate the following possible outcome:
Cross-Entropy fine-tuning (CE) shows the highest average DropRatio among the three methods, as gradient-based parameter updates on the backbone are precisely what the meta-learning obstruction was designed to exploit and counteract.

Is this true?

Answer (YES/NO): YES